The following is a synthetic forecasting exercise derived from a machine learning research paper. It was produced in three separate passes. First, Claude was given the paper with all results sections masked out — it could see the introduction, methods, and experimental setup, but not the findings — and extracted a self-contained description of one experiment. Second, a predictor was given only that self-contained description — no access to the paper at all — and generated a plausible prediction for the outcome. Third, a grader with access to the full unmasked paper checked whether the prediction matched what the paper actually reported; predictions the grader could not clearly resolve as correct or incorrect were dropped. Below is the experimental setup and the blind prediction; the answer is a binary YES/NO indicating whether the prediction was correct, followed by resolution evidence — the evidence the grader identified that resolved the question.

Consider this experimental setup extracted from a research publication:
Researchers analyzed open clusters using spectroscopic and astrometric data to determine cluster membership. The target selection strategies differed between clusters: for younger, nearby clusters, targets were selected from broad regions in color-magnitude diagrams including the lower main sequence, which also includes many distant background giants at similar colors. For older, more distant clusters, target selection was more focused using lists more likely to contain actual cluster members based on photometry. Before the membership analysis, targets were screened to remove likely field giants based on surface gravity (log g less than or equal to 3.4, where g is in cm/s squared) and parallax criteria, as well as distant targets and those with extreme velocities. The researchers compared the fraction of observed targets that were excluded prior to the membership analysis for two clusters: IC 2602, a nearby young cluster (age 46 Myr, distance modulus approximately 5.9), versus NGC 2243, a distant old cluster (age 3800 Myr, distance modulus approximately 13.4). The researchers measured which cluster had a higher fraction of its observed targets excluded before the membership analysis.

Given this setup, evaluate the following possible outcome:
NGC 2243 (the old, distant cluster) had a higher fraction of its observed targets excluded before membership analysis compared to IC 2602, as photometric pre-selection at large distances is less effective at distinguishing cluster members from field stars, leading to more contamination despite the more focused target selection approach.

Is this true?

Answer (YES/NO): NO